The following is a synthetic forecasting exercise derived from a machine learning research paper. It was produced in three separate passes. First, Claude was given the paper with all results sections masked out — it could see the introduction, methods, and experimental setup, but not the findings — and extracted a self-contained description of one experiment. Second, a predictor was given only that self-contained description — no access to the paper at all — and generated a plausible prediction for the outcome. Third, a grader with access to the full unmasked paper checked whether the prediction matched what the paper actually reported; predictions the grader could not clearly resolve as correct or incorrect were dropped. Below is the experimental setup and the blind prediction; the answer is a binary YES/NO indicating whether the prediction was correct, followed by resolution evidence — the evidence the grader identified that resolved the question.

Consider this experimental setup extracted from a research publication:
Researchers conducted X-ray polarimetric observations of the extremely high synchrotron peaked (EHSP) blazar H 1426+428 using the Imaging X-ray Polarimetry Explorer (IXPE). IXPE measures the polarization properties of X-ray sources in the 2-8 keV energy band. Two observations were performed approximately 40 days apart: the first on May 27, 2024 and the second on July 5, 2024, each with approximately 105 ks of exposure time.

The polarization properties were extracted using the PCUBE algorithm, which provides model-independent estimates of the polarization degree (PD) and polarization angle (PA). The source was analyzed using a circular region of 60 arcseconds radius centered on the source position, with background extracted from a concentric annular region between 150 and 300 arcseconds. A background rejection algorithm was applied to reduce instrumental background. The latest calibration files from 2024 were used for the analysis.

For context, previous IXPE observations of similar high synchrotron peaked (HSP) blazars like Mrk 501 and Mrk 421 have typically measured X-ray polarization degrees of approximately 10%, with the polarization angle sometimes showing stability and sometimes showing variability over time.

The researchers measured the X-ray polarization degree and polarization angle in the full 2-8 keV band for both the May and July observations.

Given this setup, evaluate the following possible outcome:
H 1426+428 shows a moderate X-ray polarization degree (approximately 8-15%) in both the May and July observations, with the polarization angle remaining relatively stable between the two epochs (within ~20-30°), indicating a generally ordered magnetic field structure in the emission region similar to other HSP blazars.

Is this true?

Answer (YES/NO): NO